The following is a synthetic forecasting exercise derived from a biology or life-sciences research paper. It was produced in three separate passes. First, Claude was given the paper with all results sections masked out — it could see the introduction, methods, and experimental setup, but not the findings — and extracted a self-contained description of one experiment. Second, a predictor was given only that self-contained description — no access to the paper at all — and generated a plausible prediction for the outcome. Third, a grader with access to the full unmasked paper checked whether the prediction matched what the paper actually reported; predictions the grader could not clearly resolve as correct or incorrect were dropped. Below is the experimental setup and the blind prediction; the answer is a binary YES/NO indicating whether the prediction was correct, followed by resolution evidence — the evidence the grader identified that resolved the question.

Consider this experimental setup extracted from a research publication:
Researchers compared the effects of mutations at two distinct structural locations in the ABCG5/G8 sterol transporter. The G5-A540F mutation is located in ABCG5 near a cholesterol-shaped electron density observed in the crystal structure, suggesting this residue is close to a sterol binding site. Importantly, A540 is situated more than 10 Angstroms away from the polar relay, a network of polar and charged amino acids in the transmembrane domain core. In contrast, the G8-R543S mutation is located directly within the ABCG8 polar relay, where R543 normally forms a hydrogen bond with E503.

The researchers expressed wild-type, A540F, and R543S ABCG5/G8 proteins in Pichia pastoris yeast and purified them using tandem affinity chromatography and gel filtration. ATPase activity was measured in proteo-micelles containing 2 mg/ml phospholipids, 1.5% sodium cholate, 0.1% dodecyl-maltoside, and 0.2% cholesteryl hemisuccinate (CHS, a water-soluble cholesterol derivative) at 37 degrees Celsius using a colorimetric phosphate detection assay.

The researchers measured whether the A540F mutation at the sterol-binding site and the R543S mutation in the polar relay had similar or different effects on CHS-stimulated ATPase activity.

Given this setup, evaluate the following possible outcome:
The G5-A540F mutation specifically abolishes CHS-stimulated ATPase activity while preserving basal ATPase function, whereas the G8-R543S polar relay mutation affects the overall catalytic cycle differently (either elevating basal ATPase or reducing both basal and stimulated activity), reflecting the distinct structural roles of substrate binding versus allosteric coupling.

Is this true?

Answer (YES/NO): NO